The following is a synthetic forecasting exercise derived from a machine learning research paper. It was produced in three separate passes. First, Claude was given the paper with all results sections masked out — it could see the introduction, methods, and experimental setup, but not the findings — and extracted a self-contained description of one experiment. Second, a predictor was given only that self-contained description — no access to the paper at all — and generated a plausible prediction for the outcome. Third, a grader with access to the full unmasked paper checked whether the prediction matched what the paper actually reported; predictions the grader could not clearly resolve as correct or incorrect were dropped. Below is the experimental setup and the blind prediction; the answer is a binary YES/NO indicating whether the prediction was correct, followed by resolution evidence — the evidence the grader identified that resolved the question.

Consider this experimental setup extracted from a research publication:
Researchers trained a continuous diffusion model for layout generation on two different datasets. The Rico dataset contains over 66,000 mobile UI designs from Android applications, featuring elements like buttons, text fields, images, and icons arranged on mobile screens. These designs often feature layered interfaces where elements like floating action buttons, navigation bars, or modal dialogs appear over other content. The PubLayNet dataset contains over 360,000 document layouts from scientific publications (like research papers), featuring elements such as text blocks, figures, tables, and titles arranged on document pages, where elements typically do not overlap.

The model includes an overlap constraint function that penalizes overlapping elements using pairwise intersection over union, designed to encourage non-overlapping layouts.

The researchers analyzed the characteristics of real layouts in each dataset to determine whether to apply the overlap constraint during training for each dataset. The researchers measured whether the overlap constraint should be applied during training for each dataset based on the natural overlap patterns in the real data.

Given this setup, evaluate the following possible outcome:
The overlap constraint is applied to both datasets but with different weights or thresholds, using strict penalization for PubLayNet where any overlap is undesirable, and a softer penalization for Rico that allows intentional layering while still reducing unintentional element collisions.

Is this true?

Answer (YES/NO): NO